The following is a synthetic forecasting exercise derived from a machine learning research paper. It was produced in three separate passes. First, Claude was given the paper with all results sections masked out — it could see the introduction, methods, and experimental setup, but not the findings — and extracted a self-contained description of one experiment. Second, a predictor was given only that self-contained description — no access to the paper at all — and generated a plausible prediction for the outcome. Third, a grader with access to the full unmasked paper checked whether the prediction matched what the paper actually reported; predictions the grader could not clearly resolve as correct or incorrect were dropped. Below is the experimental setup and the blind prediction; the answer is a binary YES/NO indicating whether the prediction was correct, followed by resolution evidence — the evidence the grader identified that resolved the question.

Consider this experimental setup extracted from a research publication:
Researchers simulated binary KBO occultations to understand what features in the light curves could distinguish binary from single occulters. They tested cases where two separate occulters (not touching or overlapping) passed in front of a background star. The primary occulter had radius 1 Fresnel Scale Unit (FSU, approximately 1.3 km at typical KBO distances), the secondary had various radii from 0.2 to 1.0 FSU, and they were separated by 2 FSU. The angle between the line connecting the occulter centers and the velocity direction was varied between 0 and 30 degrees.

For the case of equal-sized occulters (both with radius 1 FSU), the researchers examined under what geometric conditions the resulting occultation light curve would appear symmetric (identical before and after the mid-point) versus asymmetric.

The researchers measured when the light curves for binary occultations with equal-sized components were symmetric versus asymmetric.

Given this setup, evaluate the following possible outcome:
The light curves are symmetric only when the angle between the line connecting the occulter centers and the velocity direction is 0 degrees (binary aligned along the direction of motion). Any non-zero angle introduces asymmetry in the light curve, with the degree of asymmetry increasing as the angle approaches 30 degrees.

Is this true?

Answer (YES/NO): NO